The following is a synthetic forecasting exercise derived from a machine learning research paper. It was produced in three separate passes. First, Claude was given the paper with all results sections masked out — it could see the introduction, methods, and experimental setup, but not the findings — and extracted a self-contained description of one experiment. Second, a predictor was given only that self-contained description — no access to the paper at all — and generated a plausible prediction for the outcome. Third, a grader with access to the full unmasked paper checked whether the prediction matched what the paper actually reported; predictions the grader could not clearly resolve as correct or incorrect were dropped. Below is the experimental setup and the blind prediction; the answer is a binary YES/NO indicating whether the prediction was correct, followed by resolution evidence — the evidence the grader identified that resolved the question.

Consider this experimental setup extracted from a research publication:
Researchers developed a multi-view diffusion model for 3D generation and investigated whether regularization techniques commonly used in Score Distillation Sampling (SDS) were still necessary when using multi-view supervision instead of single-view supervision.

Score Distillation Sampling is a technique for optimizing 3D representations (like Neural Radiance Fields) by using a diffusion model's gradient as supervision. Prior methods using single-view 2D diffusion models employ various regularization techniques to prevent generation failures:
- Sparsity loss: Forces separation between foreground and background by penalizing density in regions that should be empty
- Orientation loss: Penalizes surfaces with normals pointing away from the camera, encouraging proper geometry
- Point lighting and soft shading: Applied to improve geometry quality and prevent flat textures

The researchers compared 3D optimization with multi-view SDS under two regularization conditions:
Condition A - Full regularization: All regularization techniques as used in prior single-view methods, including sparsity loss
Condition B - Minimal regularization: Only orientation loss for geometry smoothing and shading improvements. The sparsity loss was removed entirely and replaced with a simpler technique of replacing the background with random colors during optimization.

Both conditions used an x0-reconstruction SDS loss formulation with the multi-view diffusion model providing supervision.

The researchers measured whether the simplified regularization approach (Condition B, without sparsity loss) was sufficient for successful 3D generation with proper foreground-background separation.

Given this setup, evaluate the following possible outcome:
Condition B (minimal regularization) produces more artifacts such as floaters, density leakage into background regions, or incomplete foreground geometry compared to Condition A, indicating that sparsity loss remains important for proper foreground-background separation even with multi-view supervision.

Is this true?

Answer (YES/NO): NO